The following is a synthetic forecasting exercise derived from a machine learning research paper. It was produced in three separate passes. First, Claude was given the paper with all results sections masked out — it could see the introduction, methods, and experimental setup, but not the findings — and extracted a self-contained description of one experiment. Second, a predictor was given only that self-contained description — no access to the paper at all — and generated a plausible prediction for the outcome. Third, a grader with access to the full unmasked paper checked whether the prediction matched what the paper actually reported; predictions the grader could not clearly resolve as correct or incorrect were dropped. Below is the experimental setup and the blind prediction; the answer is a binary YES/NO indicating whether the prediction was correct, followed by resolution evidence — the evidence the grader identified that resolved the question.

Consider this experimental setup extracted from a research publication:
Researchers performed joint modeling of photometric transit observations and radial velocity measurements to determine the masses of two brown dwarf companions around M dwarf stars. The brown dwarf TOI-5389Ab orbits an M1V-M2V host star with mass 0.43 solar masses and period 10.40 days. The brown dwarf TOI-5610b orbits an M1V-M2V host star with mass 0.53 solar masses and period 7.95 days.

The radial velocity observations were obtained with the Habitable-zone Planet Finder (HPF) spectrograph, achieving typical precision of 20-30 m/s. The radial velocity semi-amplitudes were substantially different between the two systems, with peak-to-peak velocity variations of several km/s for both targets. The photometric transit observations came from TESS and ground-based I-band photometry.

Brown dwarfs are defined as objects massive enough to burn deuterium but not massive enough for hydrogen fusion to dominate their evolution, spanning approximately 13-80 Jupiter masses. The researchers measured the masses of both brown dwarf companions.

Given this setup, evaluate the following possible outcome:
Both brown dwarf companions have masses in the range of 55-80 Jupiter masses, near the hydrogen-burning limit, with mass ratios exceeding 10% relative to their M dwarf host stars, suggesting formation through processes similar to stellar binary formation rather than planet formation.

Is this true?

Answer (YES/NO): NO